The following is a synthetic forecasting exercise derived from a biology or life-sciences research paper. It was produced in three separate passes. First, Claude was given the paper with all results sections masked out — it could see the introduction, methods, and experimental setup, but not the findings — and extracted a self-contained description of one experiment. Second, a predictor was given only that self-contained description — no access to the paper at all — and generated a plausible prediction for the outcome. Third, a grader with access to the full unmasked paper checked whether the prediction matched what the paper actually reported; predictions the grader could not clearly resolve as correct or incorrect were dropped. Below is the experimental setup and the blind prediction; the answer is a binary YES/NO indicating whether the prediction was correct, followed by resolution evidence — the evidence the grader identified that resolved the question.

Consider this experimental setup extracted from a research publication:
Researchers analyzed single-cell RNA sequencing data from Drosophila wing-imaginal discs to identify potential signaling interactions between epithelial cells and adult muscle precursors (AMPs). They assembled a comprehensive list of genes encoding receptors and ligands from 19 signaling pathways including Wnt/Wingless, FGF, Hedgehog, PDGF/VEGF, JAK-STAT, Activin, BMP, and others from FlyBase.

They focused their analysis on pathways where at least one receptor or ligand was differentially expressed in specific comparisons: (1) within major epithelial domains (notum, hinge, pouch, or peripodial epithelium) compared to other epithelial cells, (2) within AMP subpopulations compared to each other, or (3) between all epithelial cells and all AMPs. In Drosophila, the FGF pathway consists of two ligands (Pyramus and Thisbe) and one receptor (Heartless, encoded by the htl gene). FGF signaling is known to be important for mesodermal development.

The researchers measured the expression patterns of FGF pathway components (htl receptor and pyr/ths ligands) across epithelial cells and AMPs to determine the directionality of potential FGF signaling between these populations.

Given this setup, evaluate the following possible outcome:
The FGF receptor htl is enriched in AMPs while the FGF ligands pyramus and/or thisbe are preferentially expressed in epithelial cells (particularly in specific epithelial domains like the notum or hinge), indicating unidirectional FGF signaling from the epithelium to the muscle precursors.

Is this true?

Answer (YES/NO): YES